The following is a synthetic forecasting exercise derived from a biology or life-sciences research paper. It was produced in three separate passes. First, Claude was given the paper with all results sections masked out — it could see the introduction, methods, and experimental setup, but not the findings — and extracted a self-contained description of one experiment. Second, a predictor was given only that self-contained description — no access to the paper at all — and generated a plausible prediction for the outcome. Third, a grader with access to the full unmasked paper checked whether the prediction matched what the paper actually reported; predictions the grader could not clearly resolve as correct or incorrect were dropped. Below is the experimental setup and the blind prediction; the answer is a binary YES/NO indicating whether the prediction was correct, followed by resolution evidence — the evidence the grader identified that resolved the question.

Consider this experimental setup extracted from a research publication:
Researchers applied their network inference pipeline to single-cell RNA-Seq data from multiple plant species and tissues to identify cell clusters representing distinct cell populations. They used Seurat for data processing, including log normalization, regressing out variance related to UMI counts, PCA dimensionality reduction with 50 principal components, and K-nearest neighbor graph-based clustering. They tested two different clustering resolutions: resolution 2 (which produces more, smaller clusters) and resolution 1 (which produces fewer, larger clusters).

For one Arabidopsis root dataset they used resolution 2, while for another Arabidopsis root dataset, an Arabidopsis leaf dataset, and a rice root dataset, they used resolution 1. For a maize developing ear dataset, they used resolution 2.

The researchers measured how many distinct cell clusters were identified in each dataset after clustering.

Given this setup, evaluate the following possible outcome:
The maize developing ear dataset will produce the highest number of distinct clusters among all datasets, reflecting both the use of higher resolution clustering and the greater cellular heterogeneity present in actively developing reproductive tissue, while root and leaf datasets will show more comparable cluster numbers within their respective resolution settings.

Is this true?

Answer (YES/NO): NO